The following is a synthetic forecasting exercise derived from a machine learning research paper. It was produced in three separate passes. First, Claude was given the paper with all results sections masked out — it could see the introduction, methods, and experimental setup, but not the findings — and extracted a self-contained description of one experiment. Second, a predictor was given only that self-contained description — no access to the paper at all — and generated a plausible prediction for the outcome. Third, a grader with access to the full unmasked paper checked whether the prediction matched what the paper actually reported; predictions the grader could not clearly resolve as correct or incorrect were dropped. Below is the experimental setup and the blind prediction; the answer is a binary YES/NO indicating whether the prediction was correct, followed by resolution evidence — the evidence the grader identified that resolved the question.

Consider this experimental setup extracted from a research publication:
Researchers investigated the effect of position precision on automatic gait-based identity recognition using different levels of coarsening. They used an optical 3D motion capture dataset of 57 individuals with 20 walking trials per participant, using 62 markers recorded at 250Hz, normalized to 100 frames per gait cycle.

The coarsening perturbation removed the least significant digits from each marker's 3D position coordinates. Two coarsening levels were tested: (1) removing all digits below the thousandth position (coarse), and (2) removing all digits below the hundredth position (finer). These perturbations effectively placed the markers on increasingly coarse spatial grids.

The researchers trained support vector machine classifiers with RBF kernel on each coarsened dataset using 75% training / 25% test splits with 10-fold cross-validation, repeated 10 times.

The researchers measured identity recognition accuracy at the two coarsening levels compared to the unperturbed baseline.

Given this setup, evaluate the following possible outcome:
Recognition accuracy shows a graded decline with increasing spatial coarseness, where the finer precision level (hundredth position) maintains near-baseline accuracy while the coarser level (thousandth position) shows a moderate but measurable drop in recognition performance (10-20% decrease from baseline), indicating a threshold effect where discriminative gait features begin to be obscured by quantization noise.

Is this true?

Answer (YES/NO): NO